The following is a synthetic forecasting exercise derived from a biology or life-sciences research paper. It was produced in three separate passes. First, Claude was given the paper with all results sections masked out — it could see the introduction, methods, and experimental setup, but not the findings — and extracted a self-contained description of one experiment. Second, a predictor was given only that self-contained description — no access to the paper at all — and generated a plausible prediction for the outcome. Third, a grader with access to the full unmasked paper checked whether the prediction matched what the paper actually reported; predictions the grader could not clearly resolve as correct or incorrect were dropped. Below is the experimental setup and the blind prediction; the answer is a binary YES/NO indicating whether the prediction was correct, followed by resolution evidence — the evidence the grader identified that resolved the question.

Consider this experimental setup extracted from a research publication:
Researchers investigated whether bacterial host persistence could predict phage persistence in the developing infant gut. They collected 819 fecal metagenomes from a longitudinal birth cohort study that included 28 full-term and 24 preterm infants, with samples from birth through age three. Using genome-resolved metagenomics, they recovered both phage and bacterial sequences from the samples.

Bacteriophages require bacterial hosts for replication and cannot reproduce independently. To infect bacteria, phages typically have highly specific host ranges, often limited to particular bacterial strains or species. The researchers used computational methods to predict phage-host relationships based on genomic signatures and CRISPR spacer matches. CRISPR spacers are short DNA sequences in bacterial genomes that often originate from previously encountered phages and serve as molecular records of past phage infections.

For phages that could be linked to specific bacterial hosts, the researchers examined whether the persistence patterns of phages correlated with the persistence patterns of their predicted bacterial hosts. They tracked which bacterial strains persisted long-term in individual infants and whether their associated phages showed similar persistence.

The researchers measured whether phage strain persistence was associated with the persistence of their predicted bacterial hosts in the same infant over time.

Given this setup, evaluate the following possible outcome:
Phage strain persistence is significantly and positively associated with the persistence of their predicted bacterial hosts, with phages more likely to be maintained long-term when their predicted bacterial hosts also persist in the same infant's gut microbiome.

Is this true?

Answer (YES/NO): YES